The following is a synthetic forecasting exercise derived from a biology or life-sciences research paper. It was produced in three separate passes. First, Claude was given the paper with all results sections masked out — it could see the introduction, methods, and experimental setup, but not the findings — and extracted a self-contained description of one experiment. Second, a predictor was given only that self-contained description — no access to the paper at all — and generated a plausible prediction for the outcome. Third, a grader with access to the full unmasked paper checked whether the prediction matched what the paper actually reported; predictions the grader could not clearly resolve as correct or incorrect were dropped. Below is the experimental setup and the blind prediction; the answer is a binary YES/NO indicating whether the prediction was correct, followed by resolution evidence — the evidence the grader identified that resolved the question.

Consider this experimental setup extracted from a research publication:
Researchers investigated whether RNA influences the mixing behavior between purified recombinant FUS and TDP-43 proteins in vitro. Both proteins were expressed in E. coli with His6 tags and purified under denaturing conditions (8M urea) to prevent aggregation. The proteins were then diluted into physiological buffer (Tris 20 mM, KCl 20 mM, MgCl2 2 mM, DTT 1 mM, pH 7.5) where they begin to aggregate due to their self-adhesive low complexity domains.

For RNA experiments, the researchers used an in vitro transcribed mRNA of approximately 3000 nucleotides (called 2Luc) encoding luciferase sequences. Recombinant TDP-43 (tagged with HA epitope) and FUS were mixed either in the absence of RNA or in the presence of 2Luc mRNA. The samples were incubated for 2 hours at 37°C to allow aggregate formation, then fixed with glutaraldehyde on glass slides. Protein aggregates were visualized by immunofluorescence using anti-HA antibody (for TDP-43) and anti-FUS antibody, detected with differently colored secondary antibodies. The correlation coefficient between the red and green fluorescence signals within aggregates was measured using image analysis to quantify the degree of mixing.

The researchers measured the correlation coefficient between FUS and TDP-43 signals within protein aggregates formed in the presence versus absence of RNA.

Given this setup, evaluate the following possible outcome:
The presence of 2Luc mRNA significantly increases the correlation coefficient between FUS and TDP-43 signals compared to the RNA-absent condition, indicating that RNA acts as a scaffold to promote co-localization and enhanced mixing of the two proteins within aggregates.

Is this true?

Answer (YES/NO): YES